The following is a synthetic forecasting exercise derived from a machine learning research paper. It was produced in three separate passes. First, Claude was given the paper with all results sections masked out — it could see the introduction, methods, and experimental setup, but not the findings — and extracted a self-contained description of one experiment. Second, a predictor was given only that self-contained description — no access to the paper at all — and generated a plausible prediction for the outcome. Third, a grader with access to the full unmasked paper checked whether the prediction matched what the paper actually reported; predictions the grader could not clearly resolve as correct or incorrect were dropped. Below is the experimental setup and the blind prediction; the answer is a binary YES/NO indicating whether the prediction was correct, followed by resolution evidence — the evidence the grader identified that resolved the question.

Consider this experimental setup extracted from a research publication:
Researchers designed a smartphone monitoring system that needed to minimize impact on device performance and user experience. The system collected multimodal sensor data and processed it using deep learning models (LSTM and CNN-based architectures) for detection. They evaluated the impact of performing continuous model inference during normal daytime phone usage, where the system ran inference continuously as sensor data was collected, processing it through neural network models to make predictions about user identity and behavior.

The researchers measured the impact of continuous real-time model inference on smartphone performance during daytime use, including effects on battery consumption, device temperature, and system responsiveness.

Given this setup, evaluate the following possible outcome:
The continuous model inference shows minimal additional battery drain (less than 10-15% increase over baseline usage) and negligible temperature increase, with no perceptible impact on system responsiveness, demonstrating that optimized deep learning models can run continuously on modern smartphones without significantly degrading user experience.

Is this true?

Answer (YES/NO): NO